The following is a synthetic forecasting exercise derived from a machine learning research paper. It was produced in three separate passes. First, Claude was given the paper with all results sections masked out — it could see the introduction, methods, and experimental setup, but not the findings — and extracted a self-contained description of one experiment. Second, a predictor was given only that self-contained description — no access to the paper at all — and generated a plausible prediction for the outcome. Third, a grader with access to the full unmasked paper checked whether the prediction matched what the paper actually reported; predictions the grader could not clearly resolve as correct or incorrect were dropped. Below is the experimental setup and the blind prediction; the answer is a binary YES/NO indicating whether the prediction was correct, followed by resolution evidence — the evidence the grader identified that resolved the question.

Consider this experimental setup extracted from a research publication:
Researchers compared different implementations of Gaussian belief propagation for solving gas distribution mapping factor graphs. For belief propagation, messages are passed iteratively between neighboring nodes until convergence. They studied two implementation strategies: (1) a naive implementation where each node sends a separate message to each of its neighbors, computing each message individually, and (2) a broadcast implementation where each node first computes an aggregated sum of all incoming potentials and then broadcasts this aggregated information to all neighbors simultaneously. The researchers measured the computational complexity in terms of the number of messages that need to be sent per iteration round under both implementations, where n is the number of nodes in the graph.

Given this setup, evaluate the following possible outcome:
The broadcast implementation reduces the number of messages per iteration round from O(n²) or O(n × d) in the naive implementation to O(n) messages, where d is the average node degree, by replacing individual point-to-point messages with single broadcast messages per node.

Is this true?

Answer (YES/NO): YES